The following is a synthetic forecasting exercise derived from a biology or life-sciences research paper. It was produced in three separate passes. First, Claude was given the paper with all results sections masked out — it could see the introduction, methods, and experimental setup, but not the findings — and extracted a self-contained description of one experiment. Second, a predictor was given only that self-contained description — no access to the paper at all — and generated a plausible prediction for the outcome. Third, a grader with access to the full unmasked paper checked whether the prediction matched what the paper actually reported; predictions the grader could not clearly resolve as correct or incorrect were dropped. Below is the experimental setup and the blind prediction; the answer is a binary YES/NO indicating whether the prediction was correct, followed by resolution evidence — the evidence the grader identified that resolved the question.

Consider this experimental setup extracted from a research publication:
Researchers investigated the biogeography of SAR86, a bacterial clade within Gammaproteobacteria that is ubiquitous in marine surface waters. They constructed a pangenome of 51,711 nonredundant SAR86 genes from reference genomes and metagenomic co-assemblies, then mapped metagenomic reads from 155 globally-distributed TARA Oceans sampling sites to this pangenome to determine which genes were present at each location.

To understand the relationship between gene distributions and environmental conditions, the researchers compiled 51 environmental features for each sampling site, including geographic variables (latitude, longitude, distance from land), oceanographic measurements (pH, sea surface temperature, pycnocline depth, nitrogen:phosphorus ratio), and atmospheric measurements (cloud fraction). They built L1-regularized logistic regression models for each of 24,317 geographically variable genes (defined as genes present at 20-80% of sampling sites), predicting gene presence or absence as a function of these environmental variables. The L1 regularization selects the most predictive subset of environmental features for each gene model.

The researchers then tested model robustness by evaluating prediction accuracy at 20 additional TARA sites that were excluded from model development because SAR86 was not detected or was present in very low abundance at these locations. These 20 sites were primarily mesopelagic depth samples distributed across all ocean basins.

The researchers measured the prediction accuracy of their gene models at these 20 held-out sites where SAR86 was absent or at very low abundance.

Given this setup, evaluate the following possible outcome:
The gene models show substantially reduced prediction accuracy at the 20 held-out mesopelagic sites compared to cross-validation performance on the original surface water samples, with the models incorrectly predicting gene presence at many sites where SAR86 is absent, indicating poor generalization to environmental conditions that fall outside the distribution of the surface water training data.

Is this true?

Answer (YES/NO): NO